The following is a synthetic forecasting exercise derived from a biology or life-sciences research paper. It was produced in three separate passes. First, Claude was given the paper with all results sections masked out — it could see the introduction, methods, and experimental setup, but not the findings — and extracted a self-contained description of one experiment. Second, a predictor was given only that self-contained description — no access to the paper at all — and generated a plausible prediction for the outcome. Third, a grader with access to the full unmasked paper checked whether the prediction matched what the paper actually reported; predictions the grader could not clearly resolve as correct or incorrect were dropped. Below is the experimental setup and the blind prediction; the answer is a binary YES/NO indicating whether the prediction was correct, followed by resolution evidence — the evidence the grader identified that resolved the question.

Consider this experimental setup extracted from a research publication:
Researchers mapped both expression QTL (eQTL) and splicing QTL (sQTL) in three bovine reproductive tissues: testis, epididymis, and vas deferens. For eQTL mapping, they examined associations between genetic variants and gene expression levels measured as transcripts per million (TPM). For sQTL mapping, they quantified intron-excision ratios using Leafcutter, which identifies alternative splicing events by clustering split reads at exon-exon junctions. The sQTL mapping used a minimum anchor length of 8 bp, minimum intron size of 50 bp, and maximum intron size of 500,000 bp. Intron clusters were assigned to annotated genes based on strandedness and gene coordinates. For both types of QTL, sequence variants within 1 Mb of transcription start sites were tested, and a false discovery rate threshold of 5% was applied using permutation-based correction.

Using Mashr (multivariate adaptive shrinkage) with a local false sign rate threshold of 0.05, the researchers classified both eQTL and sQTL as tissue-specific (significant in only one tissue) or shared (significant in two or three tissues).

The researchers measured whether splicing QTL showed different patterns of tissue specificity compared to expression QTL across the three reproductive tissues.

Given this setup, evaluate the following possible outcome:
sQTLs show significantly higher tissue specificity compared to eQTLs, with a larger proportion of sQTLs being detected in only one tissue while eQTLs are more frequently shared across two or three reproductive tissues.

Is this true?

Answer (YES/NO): NO